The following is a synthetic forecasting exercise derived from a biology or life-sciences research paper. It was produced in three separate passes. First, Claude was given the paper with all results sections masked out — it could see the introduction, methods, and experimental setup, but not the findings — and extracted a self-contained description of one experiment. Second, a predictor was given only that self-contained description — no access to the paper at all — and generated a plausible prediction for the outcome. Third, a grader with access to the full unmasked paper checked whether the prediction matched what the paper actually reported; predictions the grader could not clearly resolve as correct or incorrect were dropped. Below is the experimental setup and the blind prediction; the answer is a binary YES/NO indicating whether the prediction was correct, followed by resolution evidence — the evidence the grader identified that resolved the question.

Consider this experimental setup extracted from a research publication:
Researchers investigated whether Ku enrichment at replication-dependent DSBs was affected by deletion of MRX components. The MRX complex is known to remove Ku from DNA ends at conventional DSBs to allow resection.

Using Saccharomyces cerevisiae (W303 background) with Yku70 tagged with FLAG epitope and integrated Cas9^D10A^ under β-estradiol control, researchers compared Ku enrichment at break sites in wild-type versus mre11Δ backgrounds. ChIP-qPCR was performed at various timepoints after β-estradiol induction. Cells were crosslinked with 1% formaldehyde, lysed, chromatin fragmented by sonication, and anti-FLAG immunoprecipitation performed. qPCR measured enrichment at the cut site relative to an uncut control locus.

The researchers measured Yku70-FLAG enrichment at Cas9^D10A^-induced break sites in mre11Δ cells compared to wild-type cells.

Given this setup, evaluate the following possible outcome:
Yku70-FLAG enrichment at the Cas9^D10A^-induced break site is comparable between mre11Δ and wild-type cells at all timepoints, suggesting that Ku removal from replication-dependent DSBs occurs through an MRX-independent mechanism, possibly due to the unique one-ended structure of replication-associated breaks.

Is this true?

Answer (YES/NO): NO